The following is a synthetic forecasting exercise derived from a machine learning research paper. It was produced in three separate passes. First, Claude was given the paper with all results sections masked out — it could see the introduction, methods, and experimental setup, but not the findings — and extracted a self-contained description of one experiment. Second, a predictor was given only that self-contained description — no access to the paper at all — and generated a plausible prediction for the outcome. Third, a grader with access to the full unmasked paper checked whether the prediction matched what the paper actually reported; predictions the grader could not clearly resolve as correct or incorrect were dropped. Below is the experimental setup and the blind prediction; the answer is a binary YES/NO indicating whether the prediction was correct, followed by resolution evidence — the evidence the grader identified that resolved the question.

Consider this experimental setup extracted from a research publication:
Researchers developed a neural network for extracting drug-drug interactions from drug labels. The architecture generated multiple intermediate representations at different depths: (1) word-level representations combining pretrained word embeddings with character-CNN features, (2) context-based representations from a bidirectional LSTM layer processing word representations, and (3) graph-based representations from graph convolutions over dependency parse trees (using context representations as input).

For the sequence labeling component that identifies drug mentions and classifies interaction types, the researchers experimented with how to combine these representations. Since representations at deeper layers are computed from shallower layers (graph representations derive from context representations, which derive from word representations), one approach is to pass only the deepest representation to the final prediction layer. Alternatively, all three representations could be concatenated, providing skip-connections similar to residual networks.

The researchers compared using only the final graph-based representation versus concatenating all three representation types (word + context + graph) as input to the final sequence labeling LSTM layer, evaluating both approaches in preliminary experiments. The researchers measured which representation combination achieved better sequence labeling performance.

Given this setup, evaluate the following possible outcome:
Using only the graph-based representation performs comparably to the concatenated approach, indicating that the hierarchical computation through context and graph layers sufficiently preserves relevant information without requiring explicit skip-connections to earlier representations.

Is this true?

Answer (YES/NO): NO